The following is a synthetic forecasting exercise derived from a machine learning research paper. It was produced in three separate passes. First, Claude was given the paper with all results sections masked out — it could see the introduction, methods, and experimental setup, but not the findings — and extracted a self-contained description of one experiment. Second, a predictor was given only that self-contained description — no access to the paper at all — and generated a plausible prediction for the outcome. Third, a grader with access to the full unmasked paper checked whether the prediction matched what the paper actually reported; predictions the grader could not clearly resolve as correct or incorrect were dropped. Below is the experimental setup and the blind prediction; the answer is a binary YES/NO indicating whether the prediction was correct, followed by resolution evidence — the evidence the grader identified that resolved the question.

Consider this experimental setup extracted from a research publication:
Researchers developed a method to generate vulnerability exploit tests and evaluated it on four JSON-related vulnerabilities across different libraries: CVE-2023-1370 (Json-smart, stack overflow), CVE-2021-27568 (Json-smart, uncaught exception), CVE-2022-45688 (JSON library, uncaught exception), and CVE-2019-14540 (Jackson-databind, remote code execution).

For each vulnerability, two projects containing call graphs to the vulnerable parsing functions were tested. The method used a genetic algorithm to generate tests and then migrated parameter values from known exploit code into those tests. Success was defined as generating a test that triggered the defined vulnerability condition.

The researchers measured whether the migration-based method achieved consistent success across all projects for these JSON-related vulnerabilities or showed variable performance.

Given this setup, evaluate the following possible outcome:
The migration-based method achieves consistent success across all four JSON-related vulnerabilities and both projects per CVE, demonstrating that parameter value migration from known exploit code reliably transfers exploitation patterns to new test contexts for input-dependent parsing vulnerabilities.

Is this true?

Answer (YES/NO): NO